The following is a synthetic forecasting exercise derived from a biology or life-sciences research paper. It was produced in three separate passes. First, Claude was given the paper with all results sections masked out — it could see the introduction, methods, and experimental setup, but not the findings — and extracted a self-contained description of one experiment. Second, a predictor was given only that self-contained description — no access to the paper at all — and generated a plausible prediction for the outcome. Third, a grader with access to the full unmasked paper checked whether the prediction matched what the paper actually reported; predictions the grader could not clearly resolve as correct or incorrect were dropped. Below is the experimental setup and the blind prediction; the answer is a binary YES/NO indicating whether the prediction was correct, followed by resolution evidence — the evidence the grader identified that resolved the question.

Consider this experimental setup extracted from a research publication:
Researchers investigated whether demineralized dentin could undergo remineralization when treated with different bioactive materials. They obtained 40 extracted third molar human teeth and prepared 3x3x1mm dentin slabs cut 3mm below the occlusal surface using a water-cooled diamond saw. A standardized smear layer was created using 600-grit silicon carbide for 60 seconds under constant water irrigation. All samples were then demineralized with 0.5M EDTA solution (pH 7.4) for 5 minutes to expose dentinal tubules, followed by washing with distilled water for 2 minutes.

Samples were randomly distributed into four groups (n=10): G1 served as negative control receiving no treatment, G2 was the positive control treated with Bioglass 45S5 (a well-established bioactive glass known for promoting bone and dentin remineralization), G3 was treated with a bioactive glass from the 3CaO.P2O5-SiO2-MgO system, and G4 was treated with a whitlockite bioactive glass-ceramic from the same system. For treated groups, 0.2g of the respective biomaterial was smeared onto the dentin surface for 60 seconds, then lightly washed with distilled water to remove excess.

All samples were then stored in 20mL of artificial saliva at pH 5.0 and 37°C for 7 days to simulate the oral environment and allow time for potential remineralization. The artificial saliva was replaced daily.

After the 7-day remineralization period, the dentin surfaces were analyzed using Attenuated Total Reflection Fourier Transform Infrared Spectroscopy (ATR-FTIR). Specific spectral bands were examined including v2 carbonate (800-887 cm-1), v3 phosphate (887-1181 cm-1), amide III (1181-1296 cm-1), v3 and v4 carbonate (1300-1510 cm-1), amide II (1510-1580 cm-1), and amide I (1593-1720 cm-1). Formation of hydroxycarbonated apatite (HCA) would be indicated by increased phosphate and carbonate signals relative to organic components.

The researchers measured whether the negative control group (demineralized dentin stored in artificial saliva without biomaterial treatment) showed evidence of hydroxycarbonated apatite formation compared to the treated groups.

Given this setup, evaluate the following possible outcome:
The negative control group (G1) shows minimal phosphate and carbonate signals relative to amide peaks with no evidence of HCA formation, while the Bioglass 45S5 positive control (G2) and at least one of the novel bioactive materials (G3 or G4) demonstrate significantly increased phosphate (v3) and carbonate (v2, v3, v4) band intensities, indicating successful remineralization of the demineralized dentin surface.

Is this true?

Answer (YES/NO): YES